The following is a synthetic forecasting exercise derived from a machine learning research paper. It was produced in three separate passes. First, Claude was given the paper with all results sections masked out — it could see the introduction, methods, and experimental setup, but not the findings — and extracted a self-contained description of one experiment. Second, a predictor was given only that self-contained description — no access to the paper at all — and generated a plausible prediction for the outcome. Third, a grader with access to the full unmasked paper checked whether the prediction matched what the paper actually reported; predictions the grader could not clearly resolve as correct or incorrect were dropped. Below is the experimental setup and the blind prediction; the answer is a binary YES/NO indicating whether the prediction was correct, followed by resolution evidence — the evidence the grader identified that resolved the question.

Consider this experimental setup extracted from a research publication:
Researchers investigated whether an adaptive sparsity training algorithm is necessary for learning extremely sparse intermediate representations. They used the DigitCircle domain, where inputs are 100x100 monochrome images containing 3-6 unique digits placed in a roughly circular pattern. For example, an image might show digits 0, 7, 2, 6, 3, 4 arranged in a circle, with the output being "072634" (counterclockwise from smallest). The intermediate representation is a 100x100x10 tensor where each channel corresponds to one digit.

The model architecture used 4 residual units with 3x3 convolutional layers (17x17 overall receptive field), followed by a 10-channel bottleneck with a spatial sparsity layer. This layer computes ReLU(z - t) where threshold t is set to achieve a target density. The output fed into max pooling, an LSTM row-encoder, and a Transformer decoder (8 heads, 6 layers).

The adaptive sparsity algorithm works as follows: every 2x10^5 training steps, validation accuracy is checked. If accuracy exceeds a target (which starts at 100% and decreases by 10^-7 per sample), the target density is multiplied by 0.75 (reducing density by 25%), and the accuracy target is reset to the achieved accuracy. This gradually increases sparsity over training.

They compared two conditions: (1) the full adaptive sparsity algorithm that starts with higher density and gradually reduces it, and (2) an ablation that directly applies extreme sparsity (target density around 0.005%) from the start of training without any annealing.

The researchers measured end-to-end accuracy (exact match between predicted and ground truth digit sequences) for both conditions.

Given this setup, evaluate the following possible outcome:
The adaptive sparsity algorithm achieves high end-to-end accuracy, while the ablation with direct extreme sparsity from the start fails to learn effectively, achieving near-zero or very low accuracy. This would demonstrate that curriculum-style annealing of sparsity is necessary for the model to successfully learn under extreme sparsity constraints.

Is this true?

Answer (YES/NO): YES